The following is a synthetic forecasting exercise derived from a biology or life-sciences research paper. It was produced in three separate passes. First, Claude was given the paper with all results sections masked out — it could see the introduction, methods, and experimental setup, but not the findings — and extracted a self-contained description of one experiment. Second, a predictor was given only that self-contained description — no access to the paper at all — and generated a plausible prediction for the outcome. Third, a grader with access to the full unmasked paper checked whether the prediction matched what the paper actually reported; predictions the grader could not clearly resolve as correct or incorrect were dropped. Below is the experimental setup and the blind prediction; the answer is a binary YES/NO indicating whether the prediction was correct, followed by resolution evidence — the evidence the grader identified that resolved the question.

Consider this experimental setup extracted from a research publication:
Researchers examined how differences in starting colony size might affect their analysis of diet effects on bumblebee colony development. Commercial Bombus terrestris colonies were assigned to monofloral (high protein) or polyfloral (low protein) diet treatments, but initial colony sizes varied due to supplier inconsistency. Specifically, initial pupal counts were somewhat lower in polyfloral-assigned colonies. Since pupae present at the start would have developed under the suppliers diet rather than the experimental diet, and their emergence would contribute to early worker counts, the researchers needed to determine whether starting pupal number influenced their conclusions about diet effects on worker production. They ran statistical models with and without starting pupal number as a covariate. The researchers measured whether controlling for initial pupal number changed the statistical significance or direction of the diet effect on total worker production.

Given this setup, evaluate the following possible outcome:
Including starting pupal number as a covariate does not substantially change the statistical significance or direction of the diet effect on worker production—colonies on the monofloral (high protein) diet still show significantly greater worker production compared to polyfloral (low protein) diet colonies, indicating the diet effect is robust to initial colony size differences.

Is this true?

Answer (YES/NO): YES